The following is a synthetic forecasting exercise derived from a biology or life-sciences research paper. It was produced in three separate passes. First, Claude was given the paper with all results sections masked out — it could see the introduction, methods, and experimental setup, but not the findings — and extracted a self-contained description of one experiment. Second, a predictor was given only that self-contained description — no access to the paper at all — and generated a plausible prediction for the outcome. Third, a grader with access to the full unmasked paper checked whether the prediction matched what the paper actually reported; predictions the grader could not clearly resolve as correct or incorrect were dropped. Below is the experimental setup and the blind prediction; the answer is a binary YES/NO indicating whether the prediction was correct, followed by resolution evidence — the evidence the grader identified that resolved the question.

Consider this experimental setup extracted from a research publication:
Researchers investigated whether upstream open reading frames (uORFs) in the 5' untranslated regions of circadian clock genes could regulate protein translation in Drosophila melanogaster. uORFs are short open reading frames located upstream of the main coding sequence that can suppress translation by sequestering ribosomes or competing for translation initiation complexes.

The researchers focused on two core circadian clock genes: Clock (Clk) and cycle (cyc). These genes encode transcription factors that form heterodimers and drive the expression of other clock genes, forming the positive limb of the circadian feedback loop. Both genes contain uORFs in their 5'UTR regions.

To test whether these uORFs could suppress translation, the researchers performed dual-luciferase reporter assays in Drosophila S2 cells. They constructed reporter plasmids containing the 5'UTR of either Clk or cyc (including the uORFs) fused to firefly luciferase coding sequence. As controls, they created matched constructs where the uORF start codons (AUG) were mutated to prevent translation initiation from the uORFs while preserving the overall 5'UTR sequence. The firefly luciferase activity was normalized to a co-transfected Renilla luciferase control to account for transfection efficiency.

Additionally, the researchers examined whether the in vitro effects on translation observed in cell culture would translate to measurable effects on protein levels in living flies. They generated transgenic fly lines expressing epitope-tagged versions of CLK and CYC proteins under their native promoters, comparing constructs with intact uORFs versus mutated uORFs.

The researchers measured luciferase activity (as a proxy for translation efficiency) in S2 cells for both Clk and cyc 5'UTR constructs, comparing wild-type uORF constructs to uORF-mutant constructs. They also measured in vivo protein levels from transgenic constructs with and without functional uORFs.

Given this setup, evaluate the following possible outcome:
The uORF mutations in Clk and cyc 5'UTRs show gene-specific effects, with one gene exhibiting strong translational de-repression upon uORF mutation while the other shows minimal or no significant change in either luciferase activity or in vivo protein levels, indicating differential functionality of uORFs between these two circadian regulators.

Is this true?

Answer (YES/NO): NO